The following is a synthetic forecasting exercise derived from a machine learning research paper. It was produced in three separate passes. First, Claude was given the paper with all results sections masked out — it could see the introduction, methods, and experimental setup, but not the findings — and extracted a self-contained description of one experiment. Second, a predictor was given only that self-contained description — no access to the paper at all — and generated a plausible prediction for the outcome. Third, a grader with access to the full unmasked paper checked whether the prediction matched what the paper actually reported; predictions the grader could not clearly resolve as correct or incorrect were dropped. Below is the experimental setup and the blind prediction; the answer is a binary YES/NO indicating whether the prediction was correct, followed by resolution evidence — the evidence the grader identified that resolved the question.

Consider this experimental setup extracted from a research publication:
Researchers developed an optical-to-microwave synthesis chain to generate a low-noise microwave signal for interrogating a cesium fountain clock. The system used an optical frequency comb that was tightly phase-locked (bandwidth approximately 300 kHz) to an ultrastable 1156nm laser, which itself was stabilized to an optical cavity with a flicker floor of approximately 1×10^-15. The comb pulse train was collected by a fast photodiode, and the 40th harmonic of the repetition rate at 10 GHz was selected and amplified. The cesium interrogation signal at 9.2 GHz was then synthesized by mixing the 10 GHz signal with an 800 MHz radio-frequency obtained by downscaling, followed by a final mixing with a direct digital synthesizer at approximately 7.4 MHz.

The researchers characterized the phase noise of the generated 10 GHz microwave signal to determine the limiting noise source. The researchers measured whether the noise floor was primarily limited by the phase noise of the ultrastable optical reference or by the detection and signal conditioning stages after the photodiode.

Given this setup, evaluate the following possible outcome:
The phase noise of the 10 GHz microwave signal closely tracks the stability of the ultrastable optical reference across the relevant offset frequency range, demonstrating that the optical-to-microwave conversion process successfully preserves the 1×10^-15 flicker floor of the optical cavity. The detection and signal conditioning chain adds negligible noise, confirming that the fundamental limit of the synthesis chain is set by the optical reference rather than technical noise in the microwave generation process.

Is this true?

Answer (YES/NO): NO